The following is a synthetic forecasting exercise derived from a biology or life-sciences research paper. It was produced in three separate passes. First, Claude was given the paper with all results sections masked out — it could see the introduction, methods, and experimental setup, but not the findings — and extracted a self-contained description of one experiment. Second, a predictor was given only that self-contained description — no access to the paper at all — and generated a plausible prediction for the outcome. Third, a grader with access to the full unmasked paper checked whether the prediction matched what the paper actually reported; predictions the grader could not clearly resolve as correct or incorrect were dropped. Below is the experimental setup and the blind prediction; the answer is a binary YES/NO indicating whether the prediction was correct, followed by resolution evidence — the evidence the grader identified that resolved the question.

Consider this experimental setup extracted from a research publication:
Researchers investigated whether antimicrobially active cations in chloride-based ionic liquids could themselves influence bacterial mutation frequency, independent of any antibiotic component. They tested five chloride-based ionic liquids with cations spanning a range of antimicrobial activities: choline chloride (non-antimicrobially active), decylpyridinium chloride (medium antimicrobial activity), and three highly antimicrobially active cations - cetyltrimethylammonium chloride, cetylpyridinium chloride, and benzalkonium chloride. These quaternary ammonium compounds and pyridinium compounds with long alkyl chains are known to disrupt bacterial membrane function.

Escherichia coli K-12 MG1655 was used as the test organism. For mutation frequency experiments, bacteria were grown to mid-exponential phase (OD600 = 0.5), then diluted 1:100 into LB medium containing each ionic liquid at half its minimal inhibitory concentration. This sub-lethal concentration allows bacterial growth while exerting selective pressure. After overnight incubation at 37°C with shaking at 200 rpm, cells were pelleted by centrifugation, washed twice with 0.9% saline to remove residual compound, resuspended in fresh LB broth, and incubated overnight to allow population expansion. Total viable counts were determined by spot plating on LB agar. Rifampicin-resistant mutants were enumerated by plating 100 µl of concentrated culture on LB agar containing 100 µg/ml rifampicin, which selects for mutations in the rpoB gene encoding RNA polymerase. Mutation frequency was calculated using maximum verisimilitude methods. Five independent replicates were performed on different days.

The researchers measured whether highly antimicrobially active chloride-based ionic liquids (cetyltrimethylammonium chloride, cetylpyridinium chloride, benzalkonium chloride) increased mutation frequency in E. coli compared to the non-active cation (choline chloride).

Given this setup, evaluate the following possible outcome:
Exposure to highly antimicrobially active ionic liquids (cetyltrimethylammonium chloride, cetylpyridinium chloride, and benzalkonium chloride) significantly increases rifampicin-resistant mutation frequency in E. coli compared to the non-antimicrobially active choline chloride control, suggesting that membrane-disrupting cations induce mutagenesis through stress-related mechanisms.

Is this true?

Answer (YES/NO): NO